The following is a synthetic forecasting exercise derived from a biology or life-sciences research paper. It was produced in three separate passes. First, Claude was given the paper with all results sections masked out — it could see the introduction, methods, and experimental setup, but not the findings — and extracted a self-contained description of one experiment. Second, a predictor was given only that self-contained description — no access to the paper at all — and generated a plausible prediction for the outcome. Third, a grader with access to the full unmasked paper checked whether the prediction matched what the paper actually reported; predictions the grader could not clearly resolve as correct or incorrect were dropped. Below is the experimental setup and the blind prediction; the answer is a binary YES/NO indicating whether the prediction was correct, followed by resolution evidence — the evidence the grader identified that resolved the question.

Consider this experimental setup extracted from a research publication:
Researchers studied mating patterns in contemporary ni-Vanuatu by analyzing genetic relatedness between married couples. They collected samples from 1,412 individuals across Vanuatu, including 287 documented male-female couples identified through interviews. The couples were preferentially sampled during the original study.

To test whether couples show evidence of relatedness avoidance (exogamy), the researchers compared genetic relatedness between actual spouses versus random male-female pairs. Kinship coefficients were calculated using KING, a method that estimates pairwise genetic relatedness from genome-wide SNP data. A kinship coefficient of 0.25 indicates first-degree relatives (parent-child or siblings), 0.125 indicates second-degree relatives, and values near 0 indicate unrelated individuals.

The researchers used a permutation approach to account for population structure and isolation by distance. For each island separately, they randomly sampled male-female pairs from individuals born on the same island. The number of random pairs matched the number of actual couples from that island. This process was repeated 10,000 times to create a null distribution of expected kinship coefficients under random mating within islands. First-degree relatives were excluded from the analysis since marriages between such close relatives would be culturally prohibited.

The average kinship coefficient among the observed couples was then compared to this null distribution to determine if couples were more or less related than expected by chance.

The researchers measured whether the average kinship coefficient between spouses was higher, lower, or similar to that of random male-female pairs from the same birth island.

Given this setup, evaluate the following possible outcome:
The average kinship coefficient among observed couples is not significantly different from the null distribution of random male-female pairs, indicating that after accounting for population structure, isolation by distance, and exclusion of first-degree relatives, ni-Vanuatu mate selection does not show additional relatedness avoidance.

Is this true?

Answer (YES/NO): NO